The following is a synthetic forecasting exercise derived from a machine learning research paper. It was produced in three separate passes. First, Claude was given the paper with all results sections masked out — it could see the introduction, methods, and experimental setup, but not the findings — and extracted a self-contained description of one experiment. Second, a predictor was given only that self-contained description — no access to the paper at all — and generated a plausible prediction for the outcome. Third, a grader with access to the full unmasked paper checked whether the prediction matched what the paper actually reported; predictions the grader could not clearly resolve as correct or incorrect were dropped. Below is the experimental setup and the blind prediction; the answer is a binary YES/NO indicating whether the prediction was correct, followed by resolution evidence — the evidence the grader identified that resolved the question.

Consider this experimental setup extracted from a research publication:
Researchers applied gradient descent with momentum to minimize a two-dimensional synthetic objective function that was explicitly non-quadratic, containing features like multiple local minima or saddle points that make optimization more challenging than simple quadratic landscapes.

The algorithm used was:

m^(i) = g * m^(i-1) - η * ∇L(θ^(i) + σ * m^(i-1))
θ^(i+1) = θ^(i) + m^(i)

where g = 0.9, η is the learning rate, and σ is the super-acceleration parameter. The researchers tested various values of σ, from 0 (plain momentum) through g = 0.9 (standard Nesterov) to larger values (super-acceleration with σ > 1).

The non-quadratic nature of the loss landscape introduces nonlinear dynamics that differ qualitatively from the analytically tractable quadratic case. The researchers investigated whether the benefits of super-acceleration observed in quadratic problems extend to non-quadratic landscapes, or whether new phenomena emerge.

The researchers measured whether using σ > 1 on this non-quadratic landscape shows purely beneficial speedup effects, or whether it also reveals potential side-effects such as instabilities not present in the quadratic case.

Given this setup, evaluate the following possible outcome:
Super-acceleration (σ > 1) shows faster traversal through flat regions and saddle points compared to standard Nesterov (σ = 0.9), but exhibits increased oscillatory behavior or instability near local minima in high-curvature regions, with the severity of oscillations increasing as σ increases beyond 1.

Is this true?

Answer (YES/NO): NO